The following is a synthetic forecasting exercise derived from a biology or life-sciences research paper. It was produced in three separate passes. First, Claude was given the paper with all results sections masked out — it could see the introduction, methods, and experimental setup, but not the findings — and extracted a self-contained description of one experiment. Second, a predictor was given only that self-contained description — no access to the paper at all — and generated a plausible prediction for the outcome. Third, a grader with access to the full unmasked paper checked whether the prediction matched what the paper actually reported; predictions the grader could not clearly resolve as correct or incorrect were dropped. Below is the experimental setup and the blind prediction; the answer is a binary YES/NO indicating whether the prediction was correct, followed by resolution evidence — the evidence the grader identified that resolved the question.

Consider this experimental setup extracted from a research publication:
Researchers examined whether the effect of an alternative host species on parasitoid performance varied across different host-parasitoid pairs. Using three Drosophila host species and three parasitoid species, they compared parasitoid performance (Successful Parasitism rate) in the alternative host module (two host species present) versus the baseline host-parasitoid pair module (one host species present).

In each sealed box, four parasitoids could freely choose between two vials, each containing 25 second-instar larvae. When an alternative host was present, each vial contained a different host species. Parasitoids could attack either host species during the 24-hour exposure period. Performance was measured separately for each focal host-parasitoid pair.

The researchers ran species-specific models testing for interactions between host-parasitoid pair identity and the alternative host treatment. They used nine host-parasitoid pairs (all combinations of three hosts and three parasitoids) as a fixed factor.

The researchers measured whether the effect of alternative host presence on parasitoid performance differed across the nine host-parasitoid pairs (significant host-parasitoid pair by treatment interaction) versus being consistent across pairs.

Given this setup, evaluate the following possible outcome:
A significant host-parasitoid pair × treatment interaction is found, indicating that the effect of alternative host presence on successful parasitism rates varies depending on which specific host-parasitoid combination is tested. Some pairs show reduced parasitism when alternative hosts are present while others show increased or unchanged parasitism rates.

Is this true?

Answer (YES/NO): YES